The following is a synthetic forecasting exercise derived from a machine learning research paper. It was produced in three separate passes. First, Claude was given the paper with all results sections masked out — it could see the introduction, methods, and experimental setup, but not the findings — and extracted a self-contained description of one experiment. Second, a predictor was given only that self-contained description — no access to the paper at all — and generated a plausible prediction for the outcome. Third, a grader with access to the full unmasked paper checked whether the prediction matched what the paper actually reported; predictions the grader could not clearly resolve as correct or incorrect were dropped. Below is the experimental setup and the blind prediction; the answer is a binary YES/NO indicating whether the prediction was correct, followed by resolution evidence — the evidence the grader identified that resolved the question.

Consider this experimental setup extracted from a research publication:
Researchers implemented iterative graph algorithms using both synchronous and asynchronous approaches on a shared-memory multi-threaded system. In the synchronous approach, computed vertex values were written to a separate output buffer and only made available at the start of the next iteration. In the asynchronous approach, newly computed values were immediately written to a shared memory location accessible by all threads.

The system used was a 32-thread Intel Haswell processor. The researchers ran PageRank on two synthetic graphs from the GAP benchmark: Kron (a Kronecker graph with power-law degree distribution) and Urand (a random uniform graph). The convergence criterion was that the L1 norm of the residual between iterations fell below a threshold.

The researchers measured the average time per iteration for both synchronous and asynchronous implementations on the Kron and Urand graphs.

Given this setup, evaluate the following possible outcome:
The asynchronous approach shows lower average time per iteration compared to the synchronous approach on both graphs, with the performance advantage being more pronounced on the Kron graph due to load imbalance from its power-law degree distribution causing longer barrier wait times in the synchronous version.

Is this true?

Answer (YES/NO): NO